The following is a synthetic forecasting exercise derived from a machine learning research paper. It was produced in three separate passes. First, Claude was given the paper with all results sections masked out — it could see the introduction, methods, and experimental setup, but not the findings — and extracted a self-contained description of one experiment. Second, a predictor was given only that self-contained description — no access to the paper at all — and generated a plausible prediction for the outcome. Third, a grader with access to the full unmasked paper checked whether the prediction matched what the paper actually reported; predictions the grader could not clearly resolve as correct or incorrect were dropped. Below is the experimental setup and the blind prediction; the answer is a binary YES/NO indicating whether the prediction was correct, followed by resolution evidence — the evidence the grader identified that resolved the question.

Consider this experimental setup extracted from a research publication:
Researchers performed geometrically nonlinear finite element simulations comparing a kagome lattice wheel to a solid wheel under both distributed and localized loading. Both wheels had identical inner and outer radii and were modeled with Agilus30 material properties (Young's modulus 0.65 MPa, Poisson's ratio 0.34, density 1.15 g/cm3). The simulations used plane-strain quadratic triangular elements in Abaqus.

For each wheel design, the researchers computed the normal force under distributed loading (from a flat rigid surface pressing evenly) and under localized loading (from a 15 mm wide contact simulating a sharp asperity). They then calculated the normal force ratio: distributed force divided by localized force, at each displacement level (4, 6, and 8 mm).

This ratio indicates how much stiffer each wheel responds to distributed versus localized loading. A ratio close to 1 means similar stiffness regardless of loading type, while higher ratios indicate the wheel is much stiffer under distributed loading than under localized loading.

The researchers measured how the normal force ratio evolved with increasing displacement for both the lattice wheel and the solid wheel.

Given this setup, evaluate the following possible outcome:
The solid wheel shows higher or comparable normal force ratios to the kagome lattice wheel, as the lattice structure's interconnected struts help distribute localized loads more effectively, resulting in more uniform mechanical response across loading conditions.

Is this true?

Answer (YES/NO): NO